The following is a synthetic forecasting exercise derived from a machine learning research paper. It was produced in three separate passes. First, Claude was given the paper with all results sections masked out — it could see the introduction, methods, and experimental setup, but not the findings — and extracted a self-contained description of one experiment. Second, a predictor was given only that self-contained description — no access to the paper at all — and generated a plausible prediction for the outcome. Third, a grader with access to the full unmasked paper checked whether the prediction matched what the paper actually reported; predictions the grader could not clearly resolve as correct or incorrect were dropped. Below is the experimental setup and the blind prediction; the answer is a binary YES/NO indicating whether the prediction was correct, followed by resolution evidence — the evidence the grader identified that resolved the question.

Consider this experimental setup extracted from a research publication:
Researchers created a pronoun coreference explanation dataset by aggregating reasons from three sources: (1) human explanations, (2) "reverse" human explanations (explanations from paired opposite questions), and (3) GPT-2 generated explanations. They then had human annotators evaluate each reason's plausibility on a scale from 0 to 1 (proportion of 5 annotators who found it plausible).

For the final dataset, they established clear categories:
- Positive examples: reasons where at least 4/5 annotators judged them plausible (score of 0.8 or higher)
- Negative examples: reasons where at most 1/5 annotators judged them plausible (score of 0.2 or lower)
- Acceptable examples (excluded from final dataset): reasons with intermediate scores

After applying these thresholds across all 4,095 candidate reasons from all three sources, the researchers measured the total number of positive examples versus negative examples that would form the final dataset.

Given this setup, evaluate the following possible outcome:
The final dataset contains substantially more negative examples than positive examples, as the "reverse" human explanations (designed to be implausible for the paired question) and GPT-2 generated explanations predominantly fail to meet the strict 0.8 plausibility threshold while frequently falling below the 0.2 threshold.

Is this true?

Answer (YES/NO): NO